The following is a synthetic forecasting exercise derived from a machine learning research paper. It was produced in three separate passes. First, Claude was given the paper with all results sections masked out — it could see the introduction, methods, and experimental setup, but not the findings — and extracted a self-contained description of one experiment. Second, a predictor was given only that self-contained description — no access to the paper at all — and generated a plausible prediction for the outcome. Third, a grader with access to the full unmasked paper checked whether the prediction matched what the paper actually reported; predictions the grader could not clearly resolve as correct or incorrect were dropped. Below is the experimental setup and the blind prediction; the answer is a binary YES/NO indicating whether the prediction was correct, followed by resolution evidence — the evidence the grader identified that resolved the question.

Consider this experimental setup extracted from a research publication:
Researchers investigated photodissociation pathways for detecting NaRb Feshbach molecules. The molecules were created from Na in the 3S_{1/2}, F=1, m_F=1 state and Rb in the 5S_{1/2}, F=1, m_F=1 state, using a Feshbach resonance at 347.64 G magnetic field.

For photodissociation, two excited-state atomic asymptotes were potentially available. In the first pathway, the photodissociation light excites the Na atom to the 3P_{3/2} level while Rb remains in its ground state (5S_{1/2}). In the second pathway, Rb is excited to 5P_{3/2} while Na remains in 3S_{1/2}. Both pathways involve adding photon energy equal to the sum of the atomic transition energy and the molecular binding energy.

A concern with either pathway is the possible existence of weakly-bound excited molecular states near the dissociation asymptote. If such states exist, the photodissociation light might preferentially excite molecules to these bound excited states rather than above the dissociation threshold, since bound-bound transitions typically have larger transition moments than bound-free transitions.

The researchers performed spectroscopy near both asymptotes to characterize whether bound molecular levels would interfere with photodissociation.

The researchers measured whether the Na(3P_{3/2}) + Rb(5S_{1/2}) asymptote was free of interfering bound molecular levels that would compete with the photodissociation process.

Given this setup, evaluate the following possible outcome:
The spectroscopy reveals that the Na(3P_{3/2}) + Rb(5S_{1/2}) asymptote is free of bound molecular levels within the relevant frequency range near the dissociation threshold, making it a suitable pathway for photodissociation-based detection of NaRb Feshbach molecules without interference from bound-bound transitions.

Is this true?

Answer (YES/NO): YES